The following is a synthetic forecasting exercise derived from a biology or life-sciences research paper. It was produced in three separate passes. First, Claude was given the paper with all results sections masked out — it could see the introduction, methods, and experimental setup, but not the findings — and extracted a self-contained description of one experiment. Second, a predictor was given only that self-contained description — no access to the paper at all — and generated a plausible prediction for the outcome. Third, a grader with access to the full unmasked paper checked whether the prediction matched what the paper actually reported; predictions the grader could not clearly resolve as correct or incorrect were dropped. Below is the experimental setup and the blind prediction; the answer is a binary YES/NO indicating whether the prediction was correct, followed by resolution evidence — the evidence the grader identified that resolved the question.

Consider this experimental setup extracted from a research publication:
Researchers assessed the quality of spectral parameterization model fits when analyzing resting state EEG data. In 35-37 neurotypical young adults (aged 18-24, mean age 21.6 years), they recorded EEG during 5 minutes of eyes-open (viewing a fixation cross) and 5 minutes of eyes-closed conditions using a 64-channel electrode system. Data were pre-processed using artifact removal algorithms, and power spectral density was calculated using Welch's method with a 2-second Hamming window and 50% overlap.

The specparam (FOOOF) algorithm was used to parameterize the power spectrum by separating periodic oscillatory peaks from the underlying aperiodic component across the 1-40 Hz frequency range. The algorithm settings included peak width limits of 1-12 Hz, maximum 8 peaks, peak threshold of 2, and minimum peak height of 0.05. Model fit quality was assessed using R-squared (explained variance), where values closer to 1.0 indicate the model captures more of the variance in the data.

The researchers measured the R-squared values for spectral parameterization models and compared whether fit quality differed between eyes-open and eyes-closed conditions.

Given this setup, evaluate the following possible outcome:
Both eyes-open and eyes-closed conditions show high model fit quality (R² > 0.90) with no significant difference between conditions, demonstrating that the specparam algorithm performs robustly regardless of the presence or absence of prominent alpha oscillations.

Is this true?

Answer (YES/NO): YES